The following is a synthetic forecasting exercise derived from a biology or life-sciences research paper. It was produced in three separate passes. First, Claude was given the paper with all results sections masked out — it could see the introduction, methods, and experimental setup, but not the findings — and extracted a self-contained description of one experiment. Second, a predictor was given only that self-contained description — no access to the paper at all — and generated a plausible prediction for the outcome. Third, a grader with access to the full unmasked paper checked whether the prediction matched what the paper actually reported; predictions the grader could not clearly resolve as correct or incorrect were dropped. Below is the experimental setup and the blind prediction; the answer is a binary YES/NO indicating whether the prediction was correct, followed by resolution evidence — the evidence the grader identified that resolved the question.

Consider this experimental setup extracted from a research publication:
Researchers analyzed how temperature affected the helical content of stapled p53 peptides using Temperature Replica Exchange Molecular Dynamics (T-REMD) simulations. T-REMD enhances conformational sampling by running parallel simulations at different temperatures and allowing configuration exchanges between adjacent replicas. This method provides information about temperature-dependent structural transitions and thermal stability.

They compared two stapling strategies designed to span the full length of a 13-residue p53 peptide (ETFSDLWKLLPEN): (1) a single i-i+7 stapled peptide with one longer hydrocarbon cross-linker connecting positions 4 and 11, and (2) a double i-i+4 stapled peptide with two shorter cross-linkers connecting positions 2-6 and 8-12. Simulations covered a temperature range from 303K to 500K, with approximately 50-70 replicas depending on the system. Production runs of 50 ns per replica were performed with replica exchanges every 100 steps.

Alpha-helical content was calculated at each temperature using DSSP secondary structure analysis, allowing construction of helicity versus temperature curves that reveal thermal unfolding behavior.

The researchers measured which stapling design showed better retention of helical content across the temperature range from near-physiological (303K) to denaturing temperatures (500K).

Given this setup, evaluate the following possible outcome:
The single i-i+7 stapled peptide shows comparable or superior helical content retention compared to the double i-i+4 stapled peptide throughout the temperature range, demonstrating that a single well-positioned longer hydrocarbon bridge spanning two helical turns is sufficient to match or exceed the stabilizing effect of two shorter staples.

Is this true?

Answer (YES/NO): YES